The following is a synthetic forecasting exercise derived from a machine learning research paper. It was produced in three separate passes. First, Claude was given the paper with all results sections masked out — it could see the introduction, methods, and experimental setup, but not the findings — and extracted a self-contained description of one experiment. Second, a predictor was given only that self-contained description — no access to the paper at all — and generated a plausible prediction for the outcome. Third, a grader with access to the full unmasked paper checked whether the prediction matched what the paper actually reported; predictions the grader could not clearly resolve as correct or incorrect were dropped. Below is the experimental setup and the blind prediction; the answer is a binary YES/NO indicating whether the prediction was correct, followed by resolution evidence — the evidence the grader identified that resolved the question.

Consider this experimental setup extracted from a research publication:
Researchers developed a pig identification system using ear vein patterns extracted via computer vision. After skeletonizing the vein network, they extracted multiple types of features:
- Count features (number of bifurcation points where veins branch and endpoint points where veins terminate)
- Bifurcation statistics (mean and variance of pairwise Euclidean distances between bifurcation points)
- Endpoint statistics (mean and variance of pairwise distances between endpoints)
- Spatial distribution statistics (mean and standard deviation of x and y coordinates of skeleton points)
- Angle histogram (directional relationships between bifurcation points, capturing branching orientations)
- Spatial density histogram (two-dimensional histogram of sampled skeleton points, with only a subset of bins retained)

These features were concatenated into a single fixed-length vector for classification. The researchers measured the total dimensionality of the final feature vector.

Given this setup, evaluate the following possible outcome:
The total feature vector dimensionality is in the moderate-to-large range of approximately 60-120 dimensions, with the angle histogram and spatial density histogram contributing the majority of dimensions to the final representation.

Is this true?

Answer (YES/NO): YES